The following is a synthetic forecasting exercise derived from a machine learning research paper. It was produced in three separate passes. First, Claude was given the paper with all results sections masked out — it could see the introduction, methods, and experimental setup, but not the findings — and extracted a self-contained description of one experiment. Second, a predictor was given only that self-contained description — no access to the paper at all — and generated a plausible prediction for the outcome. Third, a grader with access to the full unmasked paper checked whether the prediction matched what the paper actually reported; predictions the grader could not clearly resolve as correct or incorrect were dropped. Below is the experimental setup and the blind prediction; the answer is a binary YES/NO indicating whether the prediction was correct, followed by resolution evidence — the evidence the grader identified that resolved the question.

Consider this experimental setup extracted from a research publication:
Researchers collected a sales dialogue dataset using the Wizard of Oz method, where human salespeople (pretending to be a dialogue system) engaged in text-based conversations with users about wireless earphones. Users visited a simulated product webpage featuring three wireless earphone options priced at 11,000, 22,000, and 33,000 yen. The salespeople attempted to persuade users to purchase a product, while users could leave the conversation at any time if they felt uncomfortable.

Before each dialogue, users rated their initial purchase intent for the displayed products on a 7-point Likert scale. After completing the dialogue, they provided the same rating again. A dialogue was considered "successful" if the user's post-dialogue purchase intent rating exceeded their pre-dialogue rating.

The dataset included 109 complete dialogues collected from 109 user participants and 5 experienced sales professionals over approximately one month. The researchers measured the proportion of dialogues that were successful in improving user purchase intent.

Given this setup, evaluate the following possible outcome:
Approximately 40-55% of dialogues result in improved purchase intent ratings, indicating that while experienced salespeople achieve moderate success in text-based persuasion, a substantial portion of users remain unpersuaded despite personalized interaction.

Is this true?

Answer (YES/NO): NO